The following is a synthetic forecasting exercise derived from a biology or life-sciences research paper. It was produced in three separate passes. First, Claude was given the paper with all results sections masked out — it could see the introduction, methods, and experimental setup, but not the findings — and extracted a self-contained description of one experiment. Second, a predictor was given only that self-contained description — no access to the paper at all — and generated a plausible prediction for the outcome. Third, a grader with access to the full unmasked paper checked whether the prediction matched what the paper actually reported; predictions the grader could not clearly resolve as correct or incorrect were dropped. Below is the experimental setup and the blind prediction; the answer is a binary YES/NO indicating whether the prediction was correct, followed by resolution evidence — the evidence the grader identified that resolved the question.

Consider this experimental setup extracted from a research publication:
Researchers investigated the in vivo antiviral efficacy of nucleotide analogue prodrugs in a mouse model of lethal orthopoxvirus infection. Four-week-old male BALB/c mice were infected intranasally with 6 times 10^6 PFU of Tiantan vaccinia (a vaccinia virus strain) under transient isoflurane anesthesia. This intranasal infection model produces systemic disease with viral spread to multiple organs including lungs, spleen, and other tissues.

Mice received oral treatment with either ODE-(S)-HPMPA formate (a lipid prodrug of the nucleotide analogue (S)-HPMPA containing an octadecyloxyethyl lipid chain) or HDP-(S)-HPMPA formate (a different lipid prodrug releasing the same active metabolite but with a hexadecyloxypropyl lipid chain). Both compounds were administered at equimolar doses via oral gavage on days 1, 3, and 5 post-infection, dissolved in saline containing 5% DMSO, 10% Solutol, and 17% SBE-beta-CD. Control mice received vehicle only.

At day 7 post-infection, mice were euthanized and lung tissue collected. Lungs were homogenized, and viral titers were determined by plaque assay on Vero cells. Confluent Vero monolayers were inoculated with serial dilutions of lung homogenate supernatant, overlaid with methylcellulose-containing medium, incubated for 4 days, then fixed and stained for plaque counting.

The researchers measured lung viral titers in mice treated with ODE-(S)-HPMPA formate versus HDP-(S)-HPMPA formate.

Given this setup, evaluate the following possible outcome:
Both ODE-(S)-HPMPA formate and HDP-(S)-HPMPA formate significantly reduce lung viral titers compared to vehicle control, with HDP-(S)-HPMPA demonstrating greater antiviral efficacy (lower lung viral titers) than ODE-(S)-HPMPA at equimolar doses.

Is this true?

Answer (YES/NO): NO